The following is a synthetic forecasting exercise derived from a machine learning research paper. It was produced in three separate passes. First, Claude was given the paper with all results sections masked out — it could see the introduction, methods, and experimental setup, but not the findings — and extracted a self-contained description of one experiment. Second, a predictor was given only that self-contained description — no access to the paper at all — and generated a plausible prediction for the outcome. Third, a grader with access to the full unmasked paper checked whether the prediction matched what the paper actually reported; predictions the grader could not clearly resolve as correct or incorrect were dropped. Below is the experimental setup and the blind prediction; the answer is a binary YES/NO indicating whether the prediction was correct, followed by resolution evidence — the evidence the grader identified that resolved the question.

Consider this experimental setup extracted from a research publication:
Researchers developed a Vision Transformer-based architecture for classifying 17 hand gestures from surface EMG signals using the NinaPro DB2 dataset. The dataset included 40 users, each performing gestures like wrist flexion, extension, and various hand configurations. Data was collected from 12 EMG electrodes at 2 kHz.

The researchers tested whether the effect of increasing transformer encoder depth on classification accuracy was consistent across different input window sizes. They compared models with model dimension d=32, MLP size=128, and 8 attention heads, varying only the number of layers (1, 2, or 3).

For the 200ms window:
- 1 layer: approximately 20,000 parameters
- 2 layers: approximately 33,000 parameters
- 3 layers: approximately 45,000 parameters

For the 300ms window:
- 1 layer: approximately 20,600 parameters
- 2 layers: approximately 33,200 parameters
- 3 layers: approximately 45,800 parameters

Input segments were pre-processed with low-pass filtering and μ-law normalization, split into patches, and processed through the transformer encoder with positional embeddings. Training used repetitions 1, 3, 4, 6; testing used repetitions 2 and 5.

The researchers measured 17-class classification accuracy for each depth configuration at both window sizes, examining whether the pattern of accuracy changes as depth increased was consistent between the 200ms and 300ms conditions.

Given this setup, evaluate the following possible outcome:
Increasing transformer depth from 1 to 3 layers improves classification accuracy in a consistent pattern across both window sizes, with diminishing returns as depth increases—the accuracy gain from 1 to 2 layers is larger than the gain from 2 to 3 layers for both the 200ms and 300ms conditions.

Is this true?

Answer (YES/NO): NO